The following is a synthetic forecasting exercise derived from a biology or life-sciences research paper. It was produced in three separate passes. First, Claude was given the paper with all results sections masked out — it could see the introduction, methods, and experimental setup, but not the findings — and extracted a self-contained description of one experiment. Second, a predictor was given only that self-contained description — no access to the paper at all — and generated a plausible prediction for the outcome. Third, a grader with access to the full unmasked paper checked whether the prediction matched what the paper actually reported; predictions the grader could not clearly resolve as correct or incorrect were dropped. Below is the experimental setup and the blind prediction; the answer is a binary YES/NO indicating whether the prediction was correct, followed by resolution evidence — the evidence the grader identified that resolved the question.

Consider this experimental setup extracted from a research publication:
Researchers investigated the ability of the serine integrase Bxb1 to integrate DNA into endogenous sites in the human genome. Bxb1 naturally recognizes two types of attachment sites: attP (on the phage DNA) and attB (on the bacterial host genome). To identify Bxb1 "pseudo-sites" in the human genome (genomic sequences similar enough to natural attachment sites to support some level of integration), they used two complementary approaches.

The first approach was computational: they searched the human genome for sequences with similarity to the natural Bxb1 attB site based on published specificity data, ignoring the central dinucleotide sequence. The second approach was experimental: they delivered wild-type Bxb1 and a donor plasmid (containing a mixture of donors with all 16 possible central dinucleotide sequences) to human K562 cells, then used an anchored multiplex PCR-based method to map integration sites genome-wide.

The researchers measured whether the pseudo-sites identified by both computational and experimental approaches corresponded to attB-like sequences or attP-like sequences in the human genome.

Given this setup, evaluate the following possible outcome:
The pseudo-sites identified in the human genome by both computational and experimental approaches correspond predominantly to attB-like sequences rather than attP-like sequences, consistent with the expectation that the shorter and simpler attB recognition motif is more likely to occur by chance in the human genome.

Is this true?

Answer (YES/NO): YES